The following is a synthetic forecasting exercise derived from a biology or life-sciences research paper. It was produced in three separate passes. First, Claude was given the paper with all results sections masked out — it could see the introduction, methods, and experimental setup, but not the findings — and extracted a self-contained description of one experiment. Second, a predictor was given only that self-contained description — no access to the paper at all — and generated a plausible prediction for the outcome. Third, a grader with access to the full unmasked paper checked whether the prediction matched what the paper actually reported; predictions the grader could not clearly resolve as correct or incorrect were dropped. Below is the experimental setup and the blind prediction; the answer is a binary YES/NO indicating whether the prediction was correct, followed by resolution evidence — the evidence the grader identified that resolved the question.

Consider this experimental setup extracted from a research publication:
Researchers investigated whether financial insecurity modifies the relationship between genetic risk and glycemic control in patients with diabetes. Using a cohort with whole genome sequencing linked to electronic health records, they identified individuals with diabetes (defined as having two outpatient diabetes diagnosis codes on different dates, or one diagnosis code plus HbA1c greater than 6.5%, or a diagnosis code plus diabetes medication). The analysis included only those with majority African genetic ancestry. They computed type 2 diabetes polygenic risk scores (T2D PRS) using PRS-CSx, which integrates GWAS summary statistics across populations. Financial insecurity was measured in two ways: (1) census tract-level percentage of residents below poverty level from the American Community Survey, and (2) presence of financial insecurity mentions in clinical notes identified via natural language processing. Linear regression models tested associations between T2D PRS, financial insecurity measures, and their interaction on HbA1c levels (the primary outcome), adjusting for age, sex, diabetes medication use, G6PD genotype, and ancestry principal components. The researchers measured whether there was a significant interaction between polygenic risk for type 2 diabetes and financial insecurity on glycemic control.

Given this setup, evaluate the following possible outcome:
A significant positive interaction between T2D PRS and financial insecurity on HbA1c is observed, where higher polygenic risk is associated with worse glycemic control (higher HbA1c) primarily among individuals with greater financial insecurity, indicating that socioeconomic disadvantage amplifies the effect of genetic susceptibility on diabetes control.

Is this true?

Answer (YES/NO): NO